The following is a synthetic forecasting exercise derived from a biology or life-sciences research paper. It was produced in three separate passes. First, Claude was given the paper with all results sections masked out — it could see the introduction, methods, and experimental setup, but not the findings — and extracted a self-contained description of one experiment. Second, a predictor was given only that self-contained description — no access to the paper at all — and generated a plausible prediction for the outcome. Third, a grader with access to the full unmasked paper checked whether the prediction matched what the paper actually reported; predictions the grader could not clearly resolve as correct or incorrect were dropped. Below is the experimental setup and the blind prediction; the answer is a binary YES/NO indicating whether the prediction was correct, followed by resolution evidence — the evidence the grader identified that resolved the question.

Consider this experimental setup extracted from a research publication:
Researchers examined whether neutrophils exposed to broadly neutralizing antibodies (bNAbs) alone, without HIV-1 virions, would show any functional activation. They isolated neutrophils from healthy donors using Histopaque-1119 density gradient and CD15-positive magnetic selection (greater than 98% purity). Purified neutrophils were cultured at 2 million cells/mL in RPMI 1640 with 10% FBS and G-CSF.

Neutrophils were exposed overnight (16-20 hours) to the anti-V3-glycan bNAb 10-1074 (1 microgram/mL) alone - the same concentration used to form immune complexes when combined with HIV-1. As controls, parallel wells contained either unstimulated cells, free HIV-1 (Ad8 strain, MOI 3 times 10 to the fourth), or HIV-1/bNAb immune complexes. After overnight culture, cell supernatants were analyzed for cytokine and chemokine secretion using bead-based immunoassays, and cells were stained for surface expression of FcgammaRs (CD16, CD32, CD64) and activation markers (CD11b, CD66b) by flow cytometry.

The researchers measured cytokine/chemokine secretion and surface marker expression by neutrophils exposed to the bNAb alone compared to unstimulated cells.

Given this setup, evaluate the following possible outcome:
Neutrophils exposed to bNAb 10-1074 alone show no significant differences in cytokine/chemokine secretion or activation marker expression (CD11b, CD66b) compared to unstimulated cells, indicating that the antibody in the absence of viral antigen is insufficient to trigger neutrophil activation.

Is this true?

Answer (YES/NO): YES